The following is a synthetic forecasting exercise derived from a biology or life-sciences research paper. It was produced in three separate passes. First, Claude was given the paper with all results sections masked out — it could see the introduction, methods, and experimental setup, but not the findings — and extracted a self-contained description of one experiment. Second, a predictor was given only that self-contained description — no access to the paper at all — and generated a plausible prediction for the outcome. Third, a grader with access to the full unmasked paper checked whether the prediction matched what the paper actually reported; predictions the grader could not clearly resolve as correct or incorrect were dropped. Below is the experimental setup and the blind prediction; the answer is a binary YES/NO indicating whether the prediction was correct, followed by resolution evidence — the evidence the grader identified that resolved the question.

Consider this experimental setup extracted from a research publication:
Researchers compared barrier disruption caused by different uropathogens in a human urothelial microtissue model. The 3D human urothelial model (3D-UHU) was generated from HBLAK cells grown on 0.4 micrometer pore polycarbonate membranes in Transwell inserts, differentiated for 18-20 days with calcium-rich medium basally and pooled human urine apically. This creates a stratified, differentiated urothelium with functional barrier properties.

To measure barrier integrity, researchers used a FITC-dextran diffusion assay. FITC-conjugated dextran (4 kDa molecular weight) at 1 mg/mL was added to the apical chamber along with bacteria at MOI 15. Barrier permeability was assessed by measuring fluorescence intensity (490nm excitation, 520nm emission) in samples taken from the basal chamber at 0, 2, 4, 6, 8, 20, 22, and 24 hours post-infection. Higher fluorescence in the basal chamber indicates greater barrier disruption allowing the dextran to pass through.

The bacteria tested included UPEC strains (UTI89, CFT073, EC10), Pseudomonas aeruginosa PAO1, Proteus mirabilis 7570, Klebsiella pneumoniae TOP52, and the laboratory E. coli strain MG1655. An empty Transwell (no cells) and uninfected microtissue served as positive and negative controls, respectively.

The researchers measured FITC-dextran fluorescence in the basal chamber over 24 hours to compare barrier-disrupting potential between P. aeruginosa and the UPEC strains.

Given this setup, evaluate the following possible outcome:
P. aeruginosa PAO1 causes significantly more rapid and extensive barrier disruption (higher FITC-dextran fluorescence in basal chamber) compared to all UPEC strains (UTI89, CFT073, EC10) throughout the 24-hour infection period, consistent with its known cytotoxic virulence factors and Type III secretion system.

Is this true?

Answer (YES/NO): NO